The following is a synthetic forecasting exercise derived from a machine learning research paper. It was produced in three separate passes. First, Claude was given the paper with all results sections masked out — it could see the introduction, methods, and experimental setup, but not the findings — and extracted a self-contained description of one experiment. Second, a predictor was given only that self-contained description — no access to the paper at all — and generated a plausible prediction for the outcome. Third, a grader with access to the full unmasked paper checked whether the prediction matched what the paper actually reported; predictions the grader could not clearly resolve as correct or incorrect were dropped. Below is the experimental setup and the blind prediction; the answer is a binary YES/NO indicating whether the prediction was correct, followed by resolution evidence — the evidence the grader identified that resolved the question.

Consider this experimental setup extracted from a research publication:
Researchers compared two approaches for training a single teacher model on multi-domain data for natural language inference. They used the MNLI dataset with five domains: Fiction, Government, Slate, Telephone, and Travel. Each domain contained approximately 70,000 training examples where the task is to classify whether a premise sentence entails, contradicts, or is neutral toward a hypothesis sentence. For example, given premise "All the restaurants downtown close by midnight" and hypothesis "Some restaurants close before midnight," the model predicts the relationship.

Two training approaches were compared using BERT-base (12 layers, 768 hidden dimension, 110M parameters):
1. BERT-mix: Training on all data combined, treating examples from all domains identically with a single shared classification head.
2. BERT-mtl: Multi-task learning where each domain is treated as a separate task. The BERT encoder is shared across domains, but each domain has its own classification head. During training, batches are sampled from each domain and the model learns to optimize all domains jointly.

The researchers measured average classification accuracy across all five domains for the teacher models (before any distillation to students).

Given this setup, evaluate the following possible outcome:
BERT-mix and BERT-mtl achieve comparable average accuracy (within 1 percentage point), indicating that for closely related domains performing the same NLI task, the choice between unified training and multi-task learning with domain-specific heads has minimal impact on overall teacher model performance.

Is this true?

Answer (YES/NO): YES